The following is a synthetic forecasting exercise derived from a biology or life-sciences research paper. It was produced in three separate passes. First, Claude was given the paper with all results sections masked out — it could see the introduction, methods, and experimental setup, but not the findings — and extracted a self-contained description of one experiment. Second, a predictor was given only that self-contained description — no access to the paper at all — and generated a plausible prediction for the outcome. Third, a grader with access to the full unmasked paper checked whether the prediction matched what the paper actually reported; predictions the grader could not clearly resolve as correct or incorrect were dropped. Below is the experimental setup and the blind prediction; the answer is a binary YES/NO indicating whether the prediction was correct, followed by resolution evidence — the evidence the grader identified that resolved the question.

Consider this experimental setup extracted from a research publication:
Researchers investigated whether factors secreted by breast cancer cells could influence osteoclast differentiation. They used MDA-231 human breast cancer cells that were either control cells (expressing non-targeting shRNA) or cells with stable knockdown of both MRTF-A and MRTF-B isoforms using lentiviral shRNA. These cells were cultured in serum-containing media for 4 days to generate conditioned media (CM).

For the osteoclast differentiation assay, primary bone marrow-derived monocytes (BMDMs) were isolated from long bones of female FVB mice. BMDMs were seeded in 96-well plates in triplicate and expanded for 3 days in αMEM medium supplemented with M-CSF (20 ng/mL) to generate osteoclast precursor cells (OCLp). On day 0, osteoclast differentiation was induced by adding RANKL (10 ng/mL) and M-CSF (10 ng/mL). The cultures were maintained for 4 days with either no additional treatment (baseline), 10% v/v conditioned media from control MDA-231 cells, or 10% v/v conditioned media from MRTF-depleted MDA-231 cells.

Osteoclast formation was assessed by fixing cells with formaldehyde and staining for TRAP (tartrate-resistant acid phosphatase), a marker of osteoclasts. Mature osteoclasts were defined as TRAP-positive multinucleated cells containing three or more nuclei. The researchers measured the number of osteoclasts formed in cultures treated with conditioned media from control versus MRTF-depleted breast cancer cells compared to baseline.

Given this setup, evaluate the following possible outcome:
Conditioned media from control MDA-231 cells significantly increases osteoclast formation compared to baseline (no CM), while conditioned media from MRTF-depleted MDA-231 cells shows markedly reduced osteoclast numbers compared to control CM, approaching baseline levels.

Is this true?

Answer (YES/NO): NO